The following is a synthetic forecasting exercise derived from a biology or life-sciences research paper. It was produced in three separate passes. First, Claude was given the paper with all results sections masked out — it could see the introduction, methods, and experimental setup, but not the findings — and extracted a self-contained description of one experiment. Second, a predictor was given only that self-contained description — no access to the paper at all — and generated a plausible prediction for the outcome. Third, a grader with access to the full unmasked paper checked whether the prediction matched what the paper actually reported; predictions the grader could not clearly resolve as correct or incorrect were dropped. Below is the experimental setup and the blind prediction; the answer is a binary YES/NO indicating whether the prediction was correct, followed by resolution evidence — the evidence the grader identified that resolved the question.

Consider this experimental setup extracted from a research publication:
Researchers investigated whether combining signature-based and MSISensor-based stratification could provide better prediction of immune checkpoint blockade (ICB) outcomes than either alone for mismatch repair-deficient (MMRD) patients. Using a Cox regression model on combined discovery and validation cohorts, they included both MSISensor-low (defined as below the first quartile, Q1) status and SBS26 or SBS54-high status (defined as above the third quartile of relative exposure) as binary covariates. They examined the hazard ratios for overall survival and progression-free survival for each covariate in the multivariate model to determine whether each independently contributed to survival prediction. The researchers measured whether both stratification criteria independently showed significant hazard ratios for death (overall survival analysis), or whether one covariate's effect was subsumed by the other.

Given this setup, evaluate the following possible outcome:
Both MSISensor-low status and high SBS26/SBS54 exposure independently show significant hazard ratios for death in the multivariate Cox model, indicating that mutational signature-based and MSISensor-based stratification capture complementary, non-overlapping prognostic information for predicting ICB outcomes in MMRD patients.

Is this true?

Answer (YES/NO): YES